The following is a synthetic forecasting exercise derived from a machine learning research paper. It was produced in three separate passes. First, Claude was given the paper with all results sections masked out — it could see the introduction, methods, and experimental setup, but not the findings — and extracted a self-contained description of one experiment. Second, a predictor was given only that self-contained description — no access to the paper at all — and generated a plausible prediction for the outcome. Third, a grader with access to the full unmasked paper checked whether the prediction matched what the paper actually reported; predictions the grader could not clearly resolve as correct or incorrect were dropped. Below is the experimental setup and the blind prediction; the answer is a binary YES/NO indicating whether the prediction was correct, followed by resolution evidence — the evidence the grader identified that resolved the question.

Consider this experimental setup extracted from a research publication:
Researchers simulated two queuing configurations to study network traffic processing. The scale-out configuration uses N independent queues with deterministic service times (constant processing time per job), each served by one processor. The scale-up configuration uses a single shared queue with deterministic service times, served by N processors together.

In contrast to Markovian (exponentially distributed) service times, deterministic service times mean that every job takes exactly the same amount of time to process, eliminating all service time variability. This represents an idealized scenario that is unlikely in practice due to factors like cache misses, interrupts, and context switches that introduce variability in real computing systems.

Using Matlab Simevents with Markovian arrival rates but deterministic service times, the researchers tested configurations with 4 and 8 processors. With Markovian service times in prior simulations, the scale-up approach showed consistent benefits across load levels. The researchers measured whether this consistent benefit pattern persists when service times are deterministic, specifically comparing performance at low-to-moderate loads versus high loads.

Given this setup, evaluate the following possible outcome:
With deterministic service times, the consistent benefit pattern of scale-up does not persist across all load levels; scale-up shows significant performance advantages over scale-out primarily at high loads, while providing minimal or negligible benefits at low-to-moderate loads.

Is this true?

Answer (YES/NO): YES